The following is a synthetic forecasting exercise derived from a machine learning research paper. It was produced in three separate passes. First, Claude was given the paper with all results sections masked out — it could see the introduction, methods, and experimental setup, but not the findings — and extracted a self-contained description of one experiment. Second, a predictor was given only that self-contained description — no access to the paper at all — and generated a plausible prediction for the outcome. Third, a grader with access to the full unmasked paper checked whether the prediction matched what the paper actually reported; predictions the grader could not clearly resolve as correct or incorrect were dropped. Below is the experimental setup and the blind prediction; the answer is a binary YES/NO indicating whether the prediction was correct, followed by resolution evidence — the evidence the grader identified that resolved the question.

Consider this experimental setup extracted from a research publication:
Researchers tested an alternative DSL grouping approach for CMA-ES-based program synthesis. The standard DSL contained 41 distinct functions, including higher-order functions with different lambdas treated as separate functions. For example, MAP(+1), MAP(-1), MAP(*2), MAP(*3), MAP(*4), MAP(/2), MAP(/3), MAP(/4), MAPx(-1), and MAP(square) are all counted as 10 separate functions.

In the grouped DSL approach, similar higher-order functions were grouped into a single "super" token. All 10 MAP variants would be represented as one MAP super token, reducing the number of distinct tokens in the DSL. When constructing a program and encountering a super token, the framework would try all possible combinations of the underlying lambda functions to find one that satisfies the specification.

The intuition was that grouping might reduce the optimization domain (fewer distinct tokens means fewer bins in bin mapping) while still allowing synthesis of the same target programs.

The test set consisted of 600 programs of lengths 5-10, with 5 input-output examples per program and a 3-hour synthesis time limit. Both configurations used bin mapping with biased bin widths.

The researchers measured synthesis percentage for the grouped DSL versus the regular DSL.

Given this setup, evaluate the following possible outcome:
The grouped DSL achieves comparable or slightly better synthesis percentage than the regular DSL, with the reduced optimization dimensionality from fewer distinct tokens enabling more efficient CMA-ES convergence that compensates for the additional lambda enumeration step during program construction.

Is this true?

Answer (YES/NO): NO